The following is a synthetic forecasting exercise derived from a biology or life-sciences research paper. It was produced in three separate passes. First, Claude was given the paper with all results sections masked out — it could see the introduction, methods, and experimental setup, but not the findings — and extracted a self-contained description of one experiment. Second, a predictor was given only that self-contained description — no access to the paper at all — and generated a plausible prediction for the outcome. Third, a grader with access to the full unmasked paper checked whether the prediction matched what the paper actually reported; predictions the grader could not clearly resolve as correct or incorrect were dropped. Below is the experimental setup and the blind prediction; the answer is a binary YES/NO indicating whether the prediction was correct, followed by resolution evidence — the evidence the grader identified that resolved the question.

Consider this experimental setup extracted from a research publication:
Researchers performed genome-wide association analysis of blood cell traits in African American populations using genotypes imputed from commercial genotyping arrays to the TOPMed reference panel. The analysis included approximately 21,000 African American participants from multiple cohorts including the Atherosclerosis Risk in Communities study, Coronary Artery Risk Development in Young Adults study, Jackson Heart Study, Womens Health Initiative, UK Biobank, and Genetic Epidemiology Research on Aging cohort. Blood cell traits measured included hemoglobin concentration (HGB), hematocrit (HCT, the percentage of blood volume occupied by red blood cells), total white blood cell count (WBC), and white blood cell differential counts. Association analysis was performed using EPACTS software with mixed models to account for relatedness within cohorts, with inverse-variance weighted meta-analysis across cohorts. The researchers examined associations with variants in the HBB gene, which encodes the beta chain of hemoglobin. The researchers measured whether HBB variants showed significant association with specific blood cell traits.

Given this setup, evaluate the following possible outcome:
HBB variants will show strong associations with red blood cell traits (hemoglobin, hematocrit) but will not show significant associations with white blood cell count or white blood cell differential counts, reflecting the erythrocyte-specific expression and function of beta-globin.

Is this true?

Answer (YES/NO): NO